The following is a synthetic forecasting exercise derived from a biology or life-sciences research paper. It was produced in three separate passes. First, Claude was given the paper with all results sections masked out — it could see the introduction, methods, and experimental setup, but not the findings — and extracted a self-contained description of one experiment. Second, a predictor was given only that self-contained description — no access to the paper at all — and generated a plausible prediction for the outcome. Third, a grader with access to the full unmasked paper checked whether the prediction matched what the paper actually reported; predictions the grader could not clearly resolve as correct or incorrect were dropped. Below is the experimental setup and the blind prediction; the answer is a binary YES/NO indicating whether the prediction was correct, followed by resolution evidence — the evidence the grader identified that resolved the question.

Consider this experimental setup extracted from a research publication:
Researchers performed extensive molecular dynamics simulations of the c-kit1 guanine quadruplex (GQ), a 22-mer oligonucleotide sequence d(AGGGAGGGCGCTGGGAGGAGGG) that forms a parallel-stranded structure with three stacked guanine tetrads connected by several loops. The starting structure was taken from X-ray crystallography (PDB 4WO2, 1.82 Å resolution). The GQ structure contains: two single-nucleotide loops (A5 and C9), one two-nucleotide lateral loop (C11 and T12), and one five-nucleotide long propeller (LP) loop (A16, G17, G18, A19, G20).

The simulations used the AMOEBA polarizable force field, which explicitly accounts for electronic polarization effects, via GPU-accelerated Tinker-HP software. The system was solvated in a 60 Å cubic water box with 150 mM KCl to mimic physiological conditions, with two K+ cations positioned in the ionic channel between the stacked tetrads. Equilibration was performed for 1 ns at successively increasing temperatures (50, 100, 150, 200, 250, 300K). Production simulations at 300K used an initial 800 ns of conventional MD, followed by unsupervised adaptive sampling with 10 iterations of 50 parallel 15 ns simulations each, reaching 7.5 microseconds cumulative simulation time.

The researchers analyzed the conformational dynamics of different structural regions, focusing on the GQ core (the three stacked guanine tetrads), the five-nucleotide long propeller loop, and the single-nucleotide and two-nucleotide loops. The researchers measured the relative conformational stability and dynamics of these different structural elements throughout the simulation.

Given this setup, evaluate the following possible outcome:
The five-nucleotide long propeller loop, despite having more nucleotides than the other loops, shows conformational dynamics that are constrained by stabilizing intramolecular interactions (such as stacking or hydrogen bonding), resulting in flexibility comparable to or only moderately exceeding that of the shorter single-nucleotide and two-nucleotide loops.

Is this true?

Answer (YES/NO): NO